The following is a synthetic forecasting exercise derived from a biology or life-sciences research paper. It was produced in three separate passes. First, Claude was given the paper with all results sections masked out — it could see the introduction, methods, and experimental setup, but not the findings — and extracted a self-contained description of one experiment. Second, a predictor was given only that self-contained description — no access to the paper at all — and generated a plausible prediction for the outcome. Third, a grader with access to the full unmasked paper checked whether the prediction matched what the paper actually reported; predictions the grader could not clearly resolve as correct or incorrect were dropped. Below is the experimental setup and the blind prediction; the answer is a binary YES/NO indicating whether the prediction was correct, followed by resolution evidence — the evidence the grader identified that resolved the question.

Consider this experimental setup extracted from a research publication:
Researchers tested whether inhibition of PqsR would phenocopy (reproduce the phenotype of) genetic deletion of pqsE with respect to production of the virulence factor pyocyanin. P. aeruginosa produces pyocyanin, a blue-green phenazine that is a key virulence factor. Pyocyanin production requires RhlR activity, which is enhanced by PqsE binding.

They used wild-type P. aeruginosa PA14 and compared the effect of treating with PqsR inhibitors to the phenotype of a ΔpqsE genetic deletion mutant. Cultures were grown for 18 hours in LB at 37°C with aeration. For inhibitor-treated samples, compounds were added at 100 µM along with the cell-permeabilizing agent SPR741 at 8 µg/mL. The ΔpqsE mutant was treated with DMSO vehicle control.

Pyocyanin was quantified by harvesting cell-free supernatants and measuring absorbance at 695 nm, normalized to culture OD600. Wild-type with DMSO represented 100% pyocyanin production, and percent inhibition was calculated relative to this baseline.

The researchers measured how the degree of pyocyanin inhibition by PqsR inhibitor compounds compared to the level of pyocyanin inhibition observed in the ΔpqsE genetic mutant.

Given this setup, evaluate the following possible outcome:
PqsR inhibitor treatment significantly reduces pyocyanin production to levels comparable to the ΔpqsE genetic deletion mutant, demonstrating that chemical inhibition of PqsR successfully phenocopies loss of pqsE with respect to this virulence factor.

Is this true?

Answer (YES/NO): NO